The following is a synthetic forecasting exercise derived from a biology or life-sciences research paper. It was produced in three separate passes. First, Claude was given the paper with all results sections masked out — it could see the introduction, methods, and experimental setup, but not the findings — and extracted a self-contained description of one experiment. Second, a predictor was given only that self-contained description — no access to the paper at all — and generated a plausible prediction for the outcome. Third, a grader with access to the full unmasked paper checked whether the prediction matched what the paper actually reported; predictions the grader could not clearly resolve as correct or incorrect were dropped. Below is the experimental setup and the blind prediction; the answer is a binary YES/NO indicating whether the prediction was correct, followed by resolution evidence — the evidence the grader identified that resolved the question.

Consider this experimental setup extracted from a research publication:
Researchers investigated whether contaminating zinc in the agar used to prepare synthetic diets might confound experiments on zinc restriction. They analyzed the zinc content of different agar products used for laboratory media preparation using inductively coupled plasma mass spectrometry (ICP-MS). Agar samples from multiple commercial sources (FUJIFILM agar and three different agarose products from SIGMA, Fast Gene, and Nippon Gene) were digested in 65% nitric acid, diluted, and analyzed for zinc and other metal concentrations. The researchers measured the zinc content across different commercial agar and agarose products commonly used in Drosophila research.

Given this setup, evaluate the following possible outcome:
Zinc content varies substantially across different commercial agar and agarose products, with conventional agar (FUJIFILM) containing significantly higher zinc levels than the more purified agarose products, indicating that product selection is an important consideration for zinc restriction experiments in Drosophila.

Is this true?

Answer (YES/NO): YES